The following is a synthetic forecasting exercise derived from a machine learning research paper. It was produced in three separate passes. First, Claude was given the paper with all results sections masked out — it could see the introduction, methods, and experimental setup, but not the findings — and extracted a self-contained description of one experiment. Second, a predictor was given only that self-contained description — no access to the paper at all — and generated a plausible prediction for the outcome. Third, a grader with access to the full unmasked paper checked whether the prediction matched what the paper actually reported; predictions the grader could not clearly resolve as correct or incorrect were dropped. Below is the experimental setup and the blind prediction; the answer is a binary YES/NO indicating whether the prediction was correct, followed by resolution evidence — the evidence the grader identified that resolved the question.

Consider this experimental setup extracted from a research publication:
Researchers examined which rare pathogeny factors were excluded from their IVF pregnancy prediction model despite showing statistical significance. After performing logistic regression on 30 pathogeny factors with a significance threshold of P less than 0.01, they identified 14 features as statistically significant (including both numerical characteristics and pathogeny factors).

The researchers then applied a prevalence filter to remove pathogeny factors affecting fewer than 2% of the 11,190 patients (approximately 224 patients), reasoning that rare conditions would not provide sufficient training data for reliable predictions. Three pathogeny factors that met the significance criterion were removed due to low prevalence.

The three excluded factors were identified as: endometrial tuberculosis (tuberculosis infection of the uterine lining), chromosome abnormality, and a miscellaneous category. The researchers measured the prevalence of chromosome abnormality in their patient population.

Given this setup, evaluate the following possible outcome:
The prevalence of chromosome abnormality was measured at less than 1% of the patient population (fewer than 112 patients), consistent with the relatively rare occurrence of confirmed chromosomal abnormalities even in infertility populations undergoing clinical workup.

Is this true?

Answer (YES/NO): NO